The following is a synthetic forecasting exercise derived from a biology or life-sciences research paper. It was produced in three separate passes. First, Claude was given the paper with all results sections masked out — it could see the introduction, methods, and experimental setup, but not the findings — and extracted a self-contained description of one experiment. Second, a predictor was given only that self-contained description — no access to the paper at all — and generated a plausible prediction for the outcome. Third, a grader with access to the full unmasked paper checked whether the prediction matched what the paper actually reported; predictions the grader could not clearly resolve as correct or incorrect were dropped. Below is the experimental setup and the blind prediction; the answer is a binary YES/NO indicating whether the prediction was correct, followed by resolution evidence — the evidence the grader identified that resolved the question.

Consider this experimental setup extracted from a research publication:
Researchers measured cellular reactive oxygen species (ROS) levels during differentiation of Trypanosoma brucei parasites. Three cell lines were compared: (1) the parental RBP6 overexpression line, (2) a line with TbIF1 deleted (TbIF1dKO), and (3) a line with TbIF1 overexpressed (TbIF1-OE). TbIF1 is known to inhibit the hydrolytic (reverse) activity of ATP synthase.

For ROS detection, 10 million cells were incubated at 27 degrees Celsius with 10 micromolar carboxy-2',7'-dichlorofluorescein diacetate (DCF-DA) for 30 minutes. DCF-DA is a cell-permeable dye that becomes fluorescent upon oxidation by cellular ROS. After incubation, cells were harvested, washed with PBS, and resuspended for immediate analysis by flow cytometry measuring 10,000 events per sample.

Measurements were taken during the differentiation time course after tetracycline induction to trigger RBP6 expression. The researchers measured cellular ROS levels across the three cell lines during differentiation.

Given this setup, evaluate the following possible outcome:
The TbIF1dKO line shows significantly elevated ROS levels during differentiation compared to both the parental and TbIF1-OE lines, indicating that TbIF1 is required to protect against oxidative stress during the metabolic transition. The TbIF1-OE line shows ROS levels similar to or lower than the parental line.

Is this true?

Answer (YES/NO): NO